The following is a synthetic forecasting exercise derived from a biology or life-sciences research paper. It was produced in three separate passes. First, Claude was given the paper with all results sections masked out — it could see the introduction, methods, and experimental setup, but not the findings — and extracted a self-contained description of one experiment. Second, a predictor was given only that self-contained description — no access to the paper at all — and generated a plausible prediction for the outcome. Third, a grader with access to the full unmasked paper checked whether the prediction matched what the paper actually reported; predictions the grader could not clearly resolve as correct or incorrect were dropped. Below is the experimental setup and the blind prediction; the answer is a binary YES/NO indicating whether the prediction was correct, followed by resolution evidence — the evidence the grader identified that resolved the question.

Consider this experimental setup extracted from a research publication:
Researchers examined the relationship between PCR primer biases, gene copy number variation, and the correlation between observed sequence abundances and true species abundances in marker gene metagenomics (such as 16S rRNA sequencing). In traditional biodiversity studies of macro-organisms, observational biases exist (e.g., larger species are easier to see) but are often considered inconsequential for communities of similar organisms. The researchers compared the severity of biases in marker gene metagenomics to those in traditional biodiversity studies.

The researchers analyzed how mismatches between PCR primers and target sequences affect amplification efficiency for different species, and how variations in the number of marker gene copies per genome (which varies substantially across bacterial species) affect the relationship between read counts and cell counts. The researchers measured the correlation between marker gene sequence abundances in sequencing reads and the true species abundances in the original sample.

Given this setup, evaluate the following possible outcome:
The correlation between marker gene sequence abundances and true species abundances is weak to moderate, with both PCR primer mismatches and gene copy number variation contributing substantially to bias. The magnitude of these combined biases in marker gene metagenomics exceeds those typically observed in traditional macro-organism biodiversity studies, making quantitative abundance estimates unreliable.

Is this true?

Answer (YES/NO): YES